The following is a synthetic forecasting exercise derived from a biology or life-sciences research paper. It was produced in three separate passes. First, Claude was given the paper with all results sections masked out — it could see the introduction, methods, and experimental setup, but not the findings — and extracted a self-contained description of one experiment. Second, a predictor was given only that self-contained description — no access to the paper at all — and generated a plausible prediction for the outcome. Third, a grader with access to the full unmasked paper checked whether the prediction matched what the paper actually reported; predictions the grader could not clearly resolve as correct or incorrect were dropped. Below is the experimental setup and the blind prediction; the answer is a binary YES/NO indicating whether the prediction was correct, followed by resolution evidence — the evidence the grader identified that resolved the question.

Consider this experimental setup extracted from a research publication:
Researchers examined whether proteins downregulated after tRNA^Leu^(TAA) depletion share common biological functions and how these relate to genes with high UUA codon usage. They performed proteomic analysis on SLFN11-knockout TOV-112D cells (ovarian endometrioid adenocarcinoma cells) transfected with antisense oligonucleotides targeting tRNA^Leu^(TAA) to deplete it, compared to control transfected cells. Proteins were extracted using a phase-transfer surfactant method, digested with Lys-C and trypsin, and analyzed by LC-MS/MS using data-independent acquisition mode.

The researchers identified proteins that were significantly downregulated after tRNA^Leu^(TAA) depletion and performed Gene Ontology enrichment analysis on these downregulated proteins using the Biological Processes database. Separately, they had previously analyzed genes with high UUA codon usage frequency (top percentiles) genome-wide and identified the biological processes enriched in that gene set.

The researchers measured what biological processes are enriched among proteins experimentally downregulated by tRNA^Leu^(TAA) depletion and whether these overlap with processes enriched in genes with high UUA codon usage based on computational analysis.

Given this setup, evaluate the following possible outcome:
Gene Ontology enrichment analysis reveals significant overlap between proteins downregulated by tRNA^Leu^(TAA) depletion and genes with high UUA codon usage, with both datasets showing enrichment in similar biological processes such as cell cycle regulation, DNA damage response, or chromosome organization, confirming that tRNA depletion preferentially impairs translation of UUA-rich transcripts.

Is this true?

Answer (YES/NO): NO